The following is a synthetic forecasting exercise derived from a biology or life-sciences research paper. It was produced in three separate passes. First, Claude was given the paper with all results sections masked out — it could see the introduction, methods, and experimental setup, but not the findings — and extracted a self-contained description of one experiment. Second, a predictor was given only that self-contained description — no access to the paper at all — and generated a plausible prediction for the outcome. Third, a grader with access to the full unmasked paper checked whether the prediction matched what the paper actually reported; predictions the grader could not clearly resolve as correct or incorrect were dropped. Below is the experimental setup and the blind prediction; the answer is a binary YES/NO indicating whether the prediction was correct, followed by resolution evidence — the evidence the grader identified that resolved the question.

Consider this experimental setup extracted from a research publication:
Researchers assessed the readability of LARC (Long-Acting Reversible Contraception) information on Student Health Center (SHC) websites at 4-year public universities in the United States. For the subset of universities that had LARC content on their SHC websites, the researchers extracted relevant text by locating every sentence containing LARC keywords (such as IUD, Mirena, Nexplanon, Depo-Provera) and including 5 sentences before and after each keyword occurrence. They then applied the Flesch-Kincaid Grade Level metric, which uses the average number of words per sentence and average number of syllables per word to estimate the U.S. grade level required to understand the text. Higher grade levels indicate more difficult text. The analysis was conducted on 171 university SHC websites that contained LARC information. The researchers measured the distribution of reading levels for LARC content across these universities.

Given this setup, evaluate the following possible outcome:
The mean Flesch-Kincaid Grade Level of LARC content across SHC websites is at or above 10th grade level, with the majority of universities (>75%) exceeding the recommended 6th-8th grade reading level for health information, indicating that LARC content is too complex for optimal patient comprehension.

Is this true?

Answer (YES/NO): NO